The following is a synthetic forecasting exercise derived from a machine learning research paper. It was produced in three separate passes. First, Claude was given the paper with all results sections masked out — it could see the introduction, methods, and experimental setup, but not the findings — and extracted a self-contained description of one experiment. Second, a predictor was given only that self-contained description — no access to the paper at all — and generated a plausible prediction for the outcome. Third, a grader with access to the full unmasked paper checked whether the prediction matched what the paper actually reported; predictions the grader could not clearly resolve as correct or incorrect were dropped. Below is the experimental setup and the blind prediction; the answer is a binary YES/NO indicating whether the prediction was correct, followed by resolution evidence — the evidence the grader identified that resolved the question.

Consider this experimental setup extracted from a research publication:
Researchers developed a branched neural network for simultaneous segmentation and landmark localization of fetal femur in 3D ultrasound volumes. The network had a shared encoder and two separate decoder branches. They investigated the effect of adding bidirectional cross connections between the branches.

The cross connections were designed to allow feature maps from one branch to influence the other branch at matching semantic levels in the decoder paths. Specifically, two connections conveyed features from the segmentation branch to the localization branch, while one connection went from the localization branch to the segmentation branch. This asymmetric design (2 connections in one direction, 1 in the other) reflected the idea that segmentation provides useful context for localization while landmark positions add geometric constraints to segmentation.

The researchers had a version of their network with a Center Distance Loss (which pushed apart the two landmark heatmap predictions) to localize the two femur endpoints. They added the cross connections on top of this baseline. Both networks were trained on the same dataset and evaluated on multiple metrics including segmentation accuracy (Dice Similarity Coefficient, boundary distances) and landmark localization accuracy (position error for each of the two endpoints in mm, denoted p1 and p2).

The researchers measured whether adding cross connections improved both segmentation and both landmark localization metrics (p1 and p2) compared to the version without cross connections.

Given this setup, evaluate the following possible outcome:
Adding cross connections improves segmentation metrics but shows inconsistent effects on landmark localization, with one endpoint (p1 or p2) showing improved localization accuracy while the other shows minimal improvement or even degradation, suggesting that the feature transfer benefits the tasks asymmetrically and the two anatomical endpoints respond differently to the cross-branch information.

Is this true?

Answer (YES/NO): YES